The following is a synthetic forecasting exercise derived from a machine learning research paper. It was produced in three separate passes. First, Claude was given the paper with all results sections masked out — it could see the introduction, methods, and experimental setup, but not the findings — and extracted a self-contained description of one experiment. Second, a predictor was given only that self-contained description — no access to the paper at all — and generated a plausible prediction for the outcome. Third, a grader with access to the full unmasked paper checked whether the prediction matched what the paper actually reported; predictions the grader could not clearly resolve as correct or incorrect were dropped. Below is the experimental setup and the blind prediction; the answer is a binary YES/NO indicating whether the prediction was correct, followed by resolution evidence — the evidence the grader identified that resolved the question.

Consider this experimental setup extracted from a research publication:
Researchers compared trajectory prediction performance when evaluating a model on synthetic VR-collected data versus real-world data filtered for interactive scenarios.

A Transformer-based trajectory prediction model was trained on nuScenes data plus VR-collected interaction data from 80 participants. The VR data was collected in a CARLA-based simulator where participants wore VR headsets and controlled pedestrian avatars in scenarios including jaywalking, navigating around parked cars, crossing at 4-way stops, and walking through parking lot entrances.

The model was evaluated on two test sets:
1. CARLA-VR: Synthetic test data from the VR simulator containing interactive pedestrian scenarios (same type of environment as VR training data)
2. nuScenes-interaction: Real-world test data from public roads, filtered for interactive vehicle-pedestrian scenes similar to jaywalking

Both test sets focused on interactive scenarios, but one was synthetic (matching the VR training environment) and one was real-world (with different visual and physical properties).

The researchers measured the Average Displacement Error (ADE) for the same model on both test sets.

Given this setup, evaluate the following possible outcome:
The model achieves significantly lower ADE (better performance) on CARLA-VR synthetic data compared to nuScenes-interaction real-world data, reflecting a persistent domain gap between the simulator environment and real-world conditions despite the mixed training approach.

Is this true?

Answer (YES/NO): YES